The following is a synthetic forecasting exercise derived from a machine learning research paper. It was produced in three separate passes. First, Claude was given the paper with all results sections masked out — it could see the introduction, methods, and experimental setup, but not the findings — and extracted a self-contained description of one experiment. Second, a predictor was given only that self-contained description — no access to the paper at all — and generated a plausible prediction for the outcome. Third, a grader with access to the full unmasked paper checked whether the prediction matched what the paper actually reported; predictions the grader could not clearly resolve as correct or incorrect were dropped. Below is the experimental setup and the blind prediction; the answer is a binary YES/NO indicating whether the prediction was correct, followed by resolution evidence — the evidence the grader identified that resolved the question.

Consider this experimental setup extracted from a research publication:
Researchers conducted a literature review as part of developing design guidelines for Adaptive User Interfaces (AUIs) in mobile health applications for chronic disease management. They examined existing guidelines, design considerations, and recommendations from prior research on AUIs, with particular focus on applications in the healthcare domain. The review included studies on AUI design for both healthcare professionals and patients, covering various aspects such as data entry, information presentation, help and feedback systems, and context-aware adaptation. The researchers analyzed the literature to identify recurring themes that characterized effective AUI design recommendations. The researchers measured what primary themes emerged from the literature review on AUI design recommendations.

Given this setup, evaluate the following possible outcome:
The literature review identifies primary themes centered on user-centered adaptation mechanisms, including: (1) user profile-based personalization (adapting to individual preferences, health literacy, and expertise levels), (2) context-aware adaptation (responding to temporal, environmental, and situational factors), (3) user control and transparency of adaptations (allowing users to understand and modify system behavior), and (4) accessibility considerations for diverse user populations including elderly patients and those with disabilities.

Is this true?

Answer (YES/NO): NO